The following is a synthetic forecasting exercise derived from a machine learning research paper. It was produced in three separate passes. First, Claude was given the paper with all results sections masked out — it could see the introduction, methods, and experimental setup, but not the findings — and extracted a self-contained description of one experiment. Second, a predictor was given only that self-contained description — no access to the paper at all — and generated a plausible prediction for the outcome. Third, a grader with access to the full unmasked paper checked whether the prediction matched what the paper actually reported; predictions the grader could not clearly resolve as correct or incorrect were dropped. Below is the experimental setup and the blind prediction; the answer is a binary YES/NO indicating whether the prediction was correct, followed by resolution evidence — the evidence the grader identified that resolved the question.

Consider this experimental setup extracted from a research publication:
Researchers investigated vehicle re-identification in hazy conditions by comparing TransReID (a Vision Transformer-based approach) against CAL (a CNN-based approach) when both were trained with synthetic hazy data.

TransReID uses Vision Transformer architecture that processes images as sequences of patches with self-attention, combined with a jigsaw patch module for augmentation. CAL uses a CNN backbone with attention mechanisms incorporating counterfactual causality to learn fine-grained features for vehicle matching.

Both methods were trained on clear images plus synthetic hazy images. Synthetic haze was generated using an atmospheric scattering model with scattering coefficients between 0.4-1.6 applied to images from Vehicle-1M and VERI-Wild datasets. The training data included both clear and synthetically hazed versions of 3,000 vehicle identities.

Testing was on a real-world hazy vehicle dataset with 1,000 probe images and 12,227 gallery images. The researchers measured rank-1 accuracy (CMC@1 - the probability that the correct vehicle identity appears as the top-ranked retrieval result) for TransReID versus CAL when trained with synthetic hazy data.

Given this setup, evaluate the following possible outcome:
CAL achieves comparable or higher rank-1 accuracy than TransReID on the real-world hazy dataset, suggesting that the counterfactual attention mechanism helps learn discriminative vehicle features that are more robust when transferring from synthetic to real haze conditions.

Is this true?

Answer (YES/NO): YES